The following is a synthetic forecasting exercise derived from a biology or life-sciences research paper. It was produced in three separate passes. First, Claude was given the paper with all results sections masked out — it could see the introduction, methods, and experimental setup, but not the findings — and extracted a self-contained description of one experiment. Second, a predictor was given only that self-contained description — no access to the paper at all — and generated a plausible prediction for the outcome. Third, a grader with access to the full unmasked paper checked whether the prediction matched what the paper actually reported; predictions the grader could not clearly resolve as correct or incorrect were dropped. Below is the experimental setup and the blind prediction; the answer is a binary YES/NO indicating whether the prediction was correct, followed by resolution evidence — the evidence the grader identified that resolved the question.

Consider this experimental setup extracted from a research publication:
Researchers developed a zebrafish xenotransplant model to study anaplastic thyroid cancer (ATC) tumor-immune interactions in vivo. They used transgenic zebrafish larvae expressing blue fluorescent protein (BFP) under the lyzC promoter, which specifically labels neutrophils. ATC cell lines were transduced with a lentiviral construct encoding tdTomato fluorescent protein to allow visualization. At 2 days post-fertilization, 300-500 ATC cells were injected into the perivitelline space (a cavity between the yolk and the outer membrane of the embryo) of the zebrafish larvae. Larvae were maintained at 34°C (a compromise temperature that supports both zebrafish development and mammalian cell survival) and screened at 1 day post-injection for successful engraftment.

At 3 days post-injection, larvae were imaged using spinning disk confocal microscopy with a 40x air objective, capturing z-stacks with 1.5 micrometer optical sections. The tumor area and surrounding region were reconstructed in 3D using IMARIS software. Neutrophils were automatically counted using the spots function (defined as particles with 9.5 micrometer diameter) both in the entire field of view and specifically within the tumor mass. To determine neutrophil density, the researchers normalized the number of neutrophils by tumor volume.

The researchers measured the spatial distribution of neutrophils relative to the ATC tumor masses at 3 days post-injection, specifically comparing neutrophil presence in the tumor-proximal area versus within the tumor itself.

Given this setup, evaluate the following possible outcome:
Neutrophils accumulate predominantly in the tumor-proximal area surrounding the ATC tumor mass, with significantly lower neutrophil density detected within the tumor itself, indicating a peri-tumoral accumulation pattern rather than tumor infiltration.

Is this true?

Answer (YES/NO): NO